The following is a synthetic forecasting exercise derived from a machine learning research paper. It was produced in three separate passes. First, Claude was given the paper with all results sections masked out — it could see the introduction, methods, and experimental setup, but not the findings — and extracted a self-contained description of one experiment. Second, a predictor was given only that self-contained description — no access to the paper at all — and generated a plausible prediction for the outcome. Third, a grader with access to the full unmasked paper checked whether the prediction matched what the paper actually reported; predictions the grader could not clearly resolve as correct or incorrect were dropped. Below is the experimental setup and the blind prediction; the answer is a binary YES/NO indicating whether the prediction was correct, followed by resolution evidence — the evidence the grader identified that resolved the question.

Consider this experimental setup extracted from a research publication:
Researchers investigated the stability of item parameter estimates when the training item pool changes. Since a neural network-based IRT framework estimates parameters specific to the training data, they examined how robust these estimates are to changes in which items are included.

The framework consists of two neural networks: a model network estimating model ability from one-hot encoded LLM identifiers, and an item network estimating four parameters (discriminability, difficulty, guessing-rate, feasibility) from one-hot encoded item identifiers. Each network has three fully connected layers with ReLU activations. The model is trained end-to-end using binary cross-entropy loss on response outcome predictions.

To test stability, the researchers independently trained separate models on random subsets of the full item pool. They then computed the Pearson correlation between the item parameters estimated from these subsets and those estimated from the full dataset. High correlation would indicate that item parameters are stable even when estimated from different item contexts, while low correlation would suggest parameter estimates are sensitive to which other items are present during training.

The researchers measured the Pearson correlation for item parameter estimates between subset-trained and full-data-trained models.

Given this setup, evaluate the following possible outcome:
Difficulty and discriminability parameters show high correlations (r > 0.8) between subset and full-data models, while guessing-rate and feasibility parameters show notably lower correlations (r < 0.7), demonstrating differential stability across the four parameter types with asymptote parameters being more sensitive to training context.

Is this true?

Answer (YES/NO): NO